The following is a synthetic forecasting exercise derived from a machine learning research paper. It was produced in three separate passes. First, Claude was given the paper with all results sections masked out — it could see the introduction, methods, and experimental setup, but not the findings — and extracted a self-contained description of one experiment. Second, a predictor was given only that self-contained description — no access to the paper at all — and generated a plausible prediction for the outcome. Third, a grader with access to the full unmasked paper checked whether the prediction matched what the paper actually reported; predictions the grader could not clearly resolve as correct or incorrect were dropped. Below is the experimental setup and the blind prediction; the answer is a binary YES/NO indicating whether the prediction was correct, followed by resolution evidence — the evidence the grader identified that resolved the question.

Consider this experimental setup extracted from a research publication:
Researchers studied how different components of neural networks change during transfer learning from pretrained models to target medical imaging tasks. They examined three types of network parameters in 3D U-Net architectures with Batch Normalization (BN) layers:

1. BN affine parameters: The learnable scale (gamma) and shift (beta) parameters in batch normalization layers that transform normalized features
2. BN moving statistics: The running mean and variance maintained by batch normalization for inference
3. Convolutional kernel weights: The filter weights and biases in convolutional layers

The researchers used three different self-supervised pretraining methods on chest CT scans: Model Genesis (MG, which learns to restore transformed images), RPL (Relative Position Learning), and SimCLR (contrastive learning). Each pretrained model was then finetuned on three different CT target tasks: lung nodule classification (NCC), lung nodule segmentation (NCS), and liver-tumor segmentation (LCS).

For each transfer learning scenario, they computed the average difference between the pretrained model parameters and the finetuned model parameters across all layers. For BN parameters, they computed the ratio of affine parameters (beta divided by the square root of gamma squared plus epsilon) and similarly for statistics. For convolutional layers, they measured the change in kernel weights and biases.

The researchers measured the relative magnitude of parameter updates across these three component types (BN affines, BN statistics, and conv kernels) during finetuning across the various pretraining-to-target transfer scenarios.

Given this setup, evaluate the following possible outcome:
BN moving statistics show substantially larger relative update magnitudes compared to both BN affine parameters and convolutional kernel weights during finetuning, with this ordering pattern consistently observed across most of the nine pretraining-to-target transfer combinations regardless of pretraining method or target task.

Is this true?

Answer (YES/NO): NO